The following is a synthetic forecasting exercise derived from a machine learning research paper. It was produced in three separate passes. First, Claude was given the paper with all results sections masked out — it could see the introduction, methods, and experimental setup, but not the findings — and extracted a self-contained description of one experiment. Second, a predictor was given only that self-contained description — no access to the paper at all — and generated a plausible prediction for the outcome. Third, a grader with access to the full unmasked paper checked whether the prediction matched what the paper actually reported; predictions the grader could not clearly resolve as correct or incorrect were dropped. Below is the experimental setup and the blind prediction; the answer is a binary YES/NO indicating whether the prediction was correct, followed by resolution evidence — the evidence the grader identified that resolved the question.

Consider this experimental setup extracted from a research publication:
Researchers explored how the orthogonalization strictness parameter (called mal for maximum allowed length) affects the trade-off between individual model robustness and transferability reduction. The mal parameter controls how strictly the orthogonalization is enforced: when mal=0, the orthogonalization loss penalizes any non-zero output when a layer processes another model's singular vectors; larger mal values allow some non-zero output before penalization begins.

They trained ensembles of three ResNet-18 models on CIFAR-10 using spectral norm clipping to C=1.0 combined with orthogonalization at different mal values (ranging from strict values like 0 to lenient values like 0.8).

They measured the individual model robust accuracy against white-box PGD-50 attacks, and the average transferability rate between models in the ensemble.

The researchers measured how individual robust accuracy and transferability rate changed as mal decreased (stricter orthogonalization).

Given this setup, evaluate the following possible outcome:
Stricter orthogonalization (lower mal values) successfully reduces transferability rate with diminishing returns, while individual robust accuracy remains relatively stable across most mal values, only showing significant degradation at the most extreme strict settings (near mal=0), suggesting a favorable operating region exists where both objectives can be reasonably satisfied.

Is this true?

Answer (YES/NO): NO